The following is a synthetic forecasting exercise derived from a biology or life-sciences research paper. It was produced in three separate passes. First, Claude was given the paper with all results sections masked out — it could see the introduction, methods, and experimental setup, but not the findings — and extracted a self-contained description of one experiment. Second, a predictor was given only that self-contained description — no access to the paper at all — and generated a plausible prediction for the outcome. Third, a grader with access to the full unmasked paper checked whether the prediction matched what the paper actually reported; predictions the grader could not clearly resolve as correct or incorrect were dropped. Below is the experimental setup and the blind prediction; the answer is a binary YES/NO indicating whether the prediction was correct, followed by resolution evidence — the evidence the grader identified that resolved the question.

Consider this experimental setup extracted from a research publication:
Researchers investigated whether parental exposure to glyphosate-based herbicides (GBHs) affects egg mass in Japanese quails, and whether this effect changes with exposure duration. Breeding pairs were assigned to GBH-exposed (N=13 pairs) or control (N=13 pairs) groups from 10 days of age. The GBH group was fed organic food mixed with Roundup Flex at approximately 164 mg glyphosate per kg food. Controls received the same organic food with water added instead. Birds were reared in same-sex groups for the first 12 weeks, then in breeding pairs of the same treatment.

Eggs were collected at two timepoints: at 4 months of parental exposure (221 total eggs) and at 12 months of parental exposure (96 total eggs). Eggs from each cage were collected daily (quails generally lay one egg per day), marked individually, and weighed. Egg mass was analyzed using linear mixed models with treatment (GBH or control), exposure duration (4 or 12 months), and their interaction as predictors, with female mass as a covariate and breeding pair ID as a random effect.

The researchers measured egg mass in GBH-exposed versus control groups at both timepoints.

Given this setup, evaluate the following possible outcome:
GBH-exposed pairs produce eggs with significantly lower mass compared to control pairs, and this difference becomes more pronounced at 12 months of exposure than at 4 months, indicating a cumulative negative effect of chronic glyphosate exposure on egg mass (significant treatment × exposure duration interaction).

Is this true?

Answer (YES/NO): NO